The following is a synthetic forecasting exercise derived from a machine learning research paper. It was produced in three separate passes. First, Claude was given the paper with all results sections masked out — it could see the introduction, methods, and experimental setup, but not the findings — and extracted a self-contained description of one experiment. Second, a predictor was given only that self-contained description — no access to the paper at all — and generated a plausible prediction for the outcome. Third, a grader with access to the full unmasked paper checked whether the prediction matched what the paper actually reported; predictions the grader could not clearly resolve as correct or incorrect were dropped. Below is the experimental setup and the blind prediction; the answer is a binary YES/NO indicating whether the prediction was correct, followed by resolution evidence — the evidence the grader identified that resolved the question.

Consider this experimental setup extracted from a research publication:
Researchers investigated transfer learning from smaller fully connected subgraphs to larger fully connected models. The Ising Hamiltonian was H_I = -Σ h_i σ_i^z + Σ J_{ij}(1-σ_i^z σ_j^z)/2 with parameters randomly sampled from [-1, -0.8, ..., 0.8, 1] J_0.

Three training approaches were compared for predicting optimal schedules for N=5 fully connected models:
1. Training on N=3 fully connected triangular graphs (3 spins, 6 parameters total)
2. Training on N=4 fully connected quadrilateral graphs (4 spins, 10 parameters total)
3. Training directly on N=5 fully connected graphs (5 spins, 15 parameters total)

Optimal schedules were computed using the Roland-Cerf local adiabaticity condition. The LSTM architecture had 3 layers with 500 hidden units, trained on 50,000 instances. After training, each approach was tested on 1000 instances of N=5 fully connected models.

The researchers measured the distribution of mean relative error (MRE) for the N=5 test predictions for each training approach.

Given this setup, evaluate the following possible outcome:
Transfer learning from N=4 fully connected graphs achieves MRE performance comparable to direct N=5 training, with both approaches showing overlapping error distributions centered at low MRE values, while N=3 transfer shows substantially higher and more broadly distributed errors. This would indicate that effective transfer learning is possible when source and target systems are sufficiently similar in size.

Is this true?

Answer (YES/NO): NO